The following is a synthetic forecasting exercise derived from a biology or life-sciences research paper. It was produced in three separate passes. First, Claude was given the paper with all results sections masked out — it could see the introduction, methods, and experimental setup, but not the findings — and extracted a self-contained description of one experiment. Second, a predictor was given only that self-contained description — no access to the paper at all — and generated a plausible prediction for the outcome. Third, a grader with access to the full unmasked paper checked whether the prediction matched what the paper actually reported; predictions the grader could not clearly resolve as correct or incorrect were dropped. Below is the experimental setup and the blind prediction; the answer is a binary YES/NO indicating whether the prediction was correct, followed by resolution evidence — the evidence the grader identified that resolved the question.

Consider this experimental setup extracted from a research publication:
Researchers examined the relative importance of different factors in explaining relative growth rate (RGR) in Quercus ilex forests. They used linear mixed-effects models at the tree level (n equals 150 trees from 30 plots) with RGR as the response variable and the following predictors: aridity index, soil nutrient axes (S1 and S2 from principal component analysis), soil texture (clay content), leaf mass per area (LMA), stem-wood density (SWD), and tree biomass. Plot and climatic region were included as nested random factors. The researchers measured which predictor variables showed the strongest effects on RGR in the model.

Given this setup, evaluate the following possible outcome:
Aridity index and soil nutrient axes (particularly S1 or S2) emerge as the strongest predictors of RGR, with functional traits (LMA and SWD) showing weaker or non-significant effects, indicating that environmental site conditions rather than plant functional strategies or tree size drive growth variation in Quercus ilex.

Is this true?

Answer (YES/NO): NO